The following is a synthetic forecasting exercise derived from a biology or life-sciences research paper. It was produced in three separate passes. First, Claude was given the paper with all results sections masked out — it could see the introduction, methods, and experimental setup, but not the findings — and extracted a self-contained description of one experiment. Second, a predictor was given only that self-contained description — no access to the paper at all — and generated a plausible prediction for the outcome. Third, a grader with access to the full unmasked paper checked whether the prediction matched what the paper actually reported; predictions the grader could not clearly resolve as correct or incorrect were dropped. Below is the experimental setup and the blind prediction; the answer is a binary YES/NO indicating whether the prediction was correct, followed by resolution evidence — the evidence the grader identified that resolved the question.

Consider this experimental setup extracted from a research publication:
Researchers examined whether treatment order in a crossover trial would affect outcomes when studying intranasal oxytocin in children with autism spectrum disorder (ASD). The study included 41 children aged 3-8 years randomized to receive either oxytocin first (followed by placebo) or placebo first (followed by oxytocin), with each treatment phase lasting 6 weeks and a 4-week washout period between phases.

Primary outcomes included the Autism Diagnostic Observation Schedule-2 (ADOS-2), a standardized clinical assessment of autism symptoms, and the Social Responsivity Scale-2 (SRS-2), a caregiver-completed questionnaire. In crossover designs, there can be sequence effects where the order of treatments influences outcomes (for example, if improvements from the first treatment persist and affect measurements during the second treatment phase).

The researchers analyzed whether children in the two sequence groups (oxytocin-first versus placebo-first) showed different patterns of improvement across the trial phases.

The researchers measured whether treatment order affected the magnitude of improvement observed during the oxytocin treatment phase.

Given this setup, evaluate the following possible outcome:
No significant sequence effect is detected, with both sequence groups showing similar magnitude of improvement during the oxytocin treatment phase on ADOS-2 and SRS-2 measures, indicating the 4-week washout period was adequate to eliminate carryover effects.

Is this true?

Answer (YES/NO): NO